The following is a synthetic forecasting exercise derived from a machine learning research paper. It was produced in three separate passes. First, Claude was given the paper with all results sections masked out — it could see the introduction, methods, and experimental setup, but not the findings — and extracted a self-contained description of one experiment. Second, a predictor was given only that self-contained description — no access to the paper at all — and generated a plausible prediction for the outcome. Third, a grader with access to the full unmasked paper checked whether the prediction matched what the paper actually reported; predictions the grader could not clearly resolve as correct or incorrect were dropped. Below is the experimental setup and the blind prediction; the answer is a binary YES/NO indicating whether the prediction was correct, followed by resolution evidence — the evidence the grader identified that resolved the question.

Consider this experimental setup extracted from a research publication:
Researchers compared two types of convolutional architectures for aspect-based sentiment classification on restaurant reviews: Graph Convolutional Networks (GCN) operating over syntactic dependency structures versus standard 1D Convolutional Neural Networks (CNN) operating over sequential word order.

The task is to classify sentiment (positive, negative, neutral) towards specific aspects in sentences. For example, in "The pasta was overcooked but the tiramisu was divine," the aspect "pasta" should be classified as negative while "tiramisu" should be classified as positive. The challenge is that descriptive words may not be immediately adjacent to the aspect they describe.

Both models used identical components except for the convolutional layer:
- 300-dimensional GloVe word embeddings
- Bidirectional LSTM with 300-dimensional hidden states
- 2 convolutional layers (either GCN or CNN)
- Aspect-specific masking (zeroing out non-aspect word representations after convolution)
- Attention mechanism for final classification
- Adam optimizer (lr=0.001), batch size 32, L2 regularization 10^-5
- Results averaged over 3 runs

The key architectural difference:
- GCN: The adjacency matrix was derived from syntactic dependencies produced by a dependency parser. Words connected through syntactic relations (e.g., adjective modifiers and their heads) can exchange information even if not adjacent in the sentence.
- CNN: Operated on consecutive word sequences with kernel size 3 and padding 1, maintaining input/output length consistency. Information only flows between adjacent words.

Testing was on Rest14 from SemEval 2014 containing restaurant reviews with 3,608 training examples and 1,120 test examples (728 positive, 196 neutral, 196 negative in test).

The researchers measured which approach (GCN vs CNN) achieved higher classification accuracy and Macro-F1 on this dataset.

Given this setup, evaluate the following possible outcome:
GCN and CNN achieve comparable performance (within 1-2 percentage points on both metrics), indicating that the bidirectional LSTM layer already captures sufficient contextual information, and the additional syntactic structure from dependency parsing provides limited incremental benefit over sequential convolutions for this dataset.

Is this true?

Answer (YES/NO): YES